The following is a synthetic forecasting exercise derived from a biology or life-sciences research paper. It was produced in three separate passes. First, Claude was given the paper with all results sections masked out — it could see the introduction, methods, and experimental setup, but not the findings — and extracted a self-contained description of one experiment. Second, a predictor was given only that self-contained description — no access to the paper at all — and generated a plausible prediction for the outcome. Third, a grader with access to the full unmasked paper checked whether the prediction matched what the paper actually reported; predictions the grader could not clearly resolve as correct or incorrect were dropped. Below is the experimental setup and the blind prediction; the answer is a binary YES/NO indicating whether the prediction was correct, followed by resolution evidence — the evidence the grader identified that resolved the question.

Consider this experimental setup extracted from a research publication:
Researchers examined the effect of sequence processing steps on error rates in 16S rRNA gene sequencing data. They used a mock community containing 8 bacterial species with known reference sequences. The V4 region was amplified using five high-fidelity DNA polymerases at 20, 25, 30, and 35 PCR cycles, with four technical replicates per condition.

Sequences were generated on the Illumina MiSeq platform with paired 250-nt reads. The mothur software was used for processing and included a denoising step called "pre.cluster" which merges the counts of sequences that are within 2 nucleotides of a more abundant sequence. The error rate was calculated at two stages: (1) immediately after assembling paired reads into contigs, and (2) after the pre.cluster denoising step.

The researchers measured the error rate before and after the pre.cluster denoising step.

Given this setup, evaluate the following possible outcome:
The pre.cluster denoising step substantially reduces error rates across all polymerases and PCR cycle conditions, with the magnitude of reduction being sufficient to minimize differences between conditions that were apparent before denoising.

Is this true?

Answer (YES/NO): NO